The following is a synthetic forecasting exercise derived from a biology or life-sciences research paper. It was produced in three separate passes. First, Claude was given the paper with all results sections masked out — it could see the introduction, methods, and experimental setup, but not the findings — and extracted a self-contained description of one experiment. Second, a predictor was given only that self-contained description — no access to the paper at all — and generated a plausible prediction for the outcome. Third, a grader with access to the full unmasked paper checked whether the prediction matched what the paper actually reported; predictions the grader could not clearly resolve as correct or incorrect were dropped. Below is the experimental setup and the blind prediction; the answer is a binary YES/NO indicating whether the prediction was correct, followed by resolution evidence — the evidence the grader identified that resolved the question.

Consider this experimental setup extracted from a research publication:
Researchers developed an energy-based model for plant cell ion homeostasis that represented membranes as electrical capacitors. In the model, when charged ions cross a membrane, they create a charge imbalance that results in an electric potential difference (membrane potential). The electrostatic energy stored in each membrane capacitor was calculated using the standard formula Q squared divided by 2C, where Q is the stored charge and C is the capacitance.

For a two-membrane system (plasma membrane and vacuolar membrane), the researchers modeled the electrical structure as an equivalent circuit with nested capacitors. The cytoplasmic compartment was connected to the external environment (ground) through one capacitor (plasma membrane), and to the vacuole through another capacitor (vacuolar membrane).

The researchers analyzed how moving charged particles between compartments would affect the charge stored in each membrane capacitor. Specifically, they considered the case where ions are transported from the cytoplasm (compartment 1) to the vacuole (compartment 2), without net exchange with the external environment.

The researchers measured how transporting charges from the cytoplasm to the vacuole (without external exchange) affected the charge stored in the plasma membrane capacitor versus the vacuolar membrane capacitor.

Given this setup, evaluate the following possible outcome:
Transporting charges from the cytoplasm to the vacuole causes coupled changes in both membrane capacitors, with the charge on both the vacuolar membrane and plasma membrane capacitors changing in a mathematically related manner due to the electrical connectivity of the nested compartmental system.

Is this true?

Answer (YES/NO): NO